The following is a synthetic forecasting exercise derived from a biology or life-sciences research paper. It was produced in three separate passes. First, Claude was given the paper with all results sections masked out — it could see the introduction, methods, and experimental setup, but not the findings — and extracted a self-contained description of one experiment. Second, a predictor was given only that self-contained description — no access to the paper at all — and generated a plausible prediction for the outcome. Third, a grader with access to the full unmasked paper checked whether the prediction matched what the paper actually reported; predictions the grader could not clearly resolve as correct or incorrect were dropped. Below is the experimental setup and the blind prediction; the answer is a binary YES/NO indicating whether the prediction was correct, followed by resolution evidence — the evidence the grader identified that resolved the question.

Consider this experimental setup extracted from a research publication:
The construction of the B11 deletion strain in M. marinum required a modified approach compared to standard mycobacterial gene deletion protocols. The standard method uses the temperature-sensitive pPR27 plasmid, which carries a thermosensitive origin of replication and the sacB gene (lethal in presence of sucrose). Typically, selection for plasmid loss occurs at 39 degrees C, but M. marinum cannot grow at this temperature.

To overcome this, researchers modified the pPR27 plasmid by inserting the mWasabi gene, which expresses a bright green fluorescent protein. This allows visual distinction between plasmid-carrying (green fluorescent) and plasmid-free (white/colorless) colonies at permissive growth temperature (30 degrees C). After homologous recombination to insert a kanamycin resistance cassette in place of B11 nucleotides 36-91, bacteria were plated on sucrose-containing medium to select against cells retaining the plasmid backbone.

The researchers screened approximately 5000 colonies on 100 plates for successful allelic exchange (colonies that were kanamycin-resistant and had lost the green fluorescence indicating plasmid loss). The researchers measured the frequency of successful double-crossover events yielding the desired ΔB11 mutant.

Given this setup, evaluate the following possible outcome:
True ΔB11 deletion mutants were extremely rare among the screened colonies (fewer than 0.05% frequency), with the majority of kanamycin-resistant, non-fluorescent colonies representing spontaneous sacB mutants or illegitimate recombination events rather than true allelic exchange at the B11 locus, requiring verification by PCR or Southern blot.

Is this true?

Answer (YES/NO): NO